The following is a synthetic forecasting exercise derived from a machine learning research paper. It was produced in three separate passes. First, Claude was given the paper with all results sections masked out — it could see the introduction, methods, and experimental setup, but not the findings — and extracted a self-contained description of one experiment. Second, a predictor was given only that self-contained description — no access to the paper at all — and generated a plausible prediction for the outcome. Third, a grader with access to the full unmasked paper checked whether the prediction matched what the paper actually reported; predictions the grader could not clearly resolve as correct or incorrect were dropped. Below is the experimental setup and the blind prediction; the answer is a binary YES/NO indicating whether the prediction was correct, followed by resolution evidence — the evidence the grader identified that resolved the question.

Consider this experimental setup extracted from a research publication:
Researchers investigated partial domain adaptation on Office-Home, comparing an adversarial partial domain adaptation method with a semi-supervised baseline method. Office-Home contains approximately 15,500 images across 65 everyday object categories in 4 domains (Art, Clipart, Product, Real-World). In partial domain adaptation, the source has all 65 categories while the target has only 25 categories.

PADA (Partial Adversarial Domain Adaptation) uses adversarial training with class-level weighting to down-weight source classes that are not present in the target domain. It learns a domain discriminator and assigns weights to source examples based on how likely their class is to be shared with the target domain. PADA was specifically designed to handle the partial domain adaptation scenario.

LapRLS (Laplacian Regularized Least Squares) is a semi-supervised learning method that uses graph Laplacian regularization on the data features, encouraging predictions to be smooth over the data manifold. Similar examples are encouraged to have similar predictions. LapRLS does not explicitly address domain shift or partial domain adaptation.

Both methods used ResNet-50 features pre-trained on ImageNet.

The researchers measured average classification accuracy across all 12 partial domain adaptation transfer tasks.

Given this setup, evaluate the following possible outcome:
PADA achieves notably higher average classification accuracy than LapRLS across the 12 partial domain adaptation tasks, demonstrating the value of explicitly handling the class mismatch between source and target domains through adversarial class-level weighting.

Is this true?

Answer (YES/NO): NO